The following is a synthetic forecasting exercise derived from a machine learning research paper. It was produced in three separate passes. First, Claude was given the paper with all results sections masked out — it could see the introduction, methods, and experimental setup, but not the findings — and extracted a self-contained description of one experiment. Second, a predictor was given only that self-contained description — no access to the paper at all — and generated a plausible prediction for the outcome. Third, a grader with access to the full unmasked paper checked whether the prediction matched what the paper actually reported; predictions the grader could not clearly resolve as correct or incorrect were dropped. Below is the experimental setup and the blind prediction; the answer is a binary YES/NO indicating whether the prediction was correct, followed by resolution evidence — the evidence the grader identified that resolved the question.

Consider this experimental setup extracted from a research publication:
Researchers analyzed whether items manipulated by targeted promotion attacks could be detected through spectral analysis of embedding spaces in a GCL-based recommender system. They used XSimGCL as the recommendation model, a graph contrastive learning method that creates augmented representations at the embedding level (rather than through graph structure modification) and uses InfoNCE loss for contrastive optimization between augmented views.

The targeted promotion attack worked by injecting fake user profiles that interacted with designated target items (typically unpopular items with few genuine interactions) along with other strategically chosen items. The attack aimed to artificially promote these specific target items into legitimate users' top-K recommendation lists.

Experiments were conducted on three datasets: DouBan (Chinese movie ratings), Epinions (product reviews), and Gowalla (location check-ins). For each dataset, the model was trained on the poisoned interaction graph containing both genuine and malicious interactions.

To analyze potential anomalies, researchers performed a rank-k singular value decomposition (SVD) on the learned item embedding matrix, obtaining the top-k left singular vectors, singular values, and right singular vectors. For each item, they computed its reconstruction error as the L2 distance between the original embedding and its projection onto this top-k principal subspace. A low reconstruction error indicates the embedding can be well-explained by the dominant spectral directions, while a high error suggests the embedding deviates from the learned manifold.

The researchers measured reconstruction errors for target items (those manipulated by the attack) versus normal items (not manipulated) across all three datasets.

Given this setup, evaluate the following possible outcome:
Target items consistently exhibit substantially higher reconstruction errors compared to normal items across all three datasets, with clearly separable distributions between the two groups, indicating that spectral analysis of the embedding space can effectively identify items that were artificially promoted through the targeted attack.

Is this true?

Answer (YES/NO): YES